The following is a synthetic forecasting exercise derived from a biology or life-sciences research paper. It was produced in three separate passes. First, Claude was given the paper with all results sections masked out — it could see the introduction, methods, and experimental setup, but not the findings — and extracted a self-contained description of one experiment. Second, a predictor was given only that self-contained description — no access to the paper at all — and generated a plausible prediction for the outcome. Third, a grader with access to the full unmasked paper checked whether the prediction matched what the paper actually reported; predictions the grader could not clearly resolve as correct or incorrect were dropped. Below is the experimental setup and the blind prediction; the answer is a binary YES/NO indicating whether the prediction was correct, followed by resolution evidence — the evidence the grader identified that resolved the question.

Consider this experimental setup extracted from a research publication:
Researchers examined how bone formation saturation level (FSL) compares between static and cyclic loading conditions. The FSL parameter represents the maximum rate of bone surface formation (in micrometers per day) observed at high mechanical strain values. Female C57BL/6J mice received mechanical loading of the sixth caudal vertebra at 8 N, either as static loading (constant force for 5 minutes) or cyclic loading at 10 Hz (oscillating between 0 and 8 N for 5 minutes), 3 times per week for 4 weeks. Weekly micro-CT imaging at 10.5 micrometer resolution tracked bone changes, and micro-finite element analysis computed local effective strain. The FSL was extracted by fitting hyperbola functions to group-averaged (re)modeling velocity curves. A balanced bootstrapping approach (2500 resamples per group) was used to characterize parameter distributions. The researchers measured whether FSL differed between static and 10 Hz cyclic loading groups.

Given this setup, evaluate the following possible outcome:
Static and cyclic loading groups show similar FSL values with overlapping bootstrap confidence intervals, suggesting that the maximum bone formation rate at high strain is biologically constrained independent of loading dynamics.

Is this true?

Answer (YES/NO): NO